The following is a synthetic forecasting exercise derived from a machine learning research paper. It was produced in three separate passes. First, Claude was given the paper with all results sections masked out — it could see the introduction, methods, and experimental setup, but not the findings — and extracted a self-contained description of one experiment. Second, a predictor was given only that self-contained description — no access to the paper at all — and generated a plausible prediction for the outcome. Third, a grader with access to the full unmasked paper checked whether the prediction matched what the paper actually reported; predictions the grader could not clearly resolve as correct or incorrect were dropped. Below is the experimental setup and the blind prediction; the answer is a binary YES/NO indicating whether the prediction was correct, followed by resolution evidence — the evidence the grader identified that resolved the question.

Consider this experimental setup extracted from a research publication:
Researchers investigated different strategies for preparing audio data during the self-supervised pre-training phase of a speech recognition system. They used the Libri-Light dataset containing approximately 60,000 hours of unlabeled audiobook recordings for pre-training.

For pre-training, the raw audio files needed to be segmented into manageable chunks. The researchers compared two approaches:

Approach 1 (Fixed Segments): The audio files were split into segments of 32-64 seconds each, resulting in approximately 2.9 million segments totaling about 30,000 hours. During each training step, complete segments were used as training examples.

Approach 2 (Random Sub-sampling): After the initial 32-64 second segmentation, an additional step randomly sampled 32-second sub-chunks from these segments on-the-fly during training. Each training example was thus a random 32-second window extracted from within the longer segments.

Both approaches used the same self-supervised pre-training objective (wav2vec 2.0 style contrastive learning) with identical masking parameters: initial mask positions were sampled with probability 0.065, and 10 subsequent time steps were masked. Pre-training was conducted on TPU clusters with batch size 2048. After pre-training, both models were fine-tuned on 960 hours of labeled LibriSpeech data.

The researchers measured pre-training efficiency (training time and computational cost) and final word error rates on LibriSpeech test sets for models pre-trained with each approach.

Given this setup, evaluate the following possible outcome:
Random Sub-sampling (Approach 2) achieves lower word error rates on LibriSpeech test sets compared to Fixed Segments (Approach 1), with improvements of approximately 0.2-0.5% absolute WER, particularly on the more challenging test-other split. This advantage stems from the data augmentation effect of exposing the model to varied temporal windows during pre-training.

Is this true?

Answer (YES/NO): NO